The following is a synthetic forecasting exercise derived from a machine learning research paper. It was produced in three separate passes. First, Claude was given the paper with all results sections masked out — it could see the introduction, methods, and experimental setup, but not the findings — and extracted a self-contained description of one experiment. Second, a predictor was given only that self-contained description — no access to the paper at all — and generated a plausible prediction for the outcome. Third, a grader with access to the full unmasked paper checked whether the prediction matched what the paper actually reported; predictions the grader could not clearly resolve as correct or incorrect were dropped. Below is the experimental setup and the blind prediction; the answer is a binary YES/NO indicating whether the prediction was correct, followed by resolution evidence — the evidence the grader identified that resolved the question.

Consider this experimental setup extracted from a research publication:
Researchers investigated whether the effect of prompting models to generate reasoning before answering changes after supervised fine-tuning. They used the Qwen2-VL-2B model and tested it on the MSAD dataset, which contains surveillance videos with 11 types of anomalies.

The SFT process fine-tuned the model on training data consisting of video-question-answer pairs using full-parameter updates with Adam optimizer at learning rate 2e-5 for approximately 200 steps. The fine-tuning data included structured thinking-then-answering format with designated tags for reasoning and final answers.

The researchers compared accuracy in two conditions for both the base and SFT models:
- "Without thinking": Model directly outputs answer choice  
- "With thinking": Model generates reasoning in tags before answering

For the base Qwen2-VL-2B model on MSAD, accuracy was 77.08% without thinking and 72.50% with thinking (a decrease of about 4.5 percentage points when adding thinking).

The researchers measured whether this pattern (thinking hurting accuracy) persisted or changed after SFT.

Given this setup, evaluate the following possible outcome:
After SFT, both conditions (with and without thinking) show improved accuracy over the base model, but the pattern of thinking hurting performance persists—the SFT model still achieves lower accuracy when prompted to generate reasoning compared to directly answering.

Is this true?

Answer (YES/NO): NO